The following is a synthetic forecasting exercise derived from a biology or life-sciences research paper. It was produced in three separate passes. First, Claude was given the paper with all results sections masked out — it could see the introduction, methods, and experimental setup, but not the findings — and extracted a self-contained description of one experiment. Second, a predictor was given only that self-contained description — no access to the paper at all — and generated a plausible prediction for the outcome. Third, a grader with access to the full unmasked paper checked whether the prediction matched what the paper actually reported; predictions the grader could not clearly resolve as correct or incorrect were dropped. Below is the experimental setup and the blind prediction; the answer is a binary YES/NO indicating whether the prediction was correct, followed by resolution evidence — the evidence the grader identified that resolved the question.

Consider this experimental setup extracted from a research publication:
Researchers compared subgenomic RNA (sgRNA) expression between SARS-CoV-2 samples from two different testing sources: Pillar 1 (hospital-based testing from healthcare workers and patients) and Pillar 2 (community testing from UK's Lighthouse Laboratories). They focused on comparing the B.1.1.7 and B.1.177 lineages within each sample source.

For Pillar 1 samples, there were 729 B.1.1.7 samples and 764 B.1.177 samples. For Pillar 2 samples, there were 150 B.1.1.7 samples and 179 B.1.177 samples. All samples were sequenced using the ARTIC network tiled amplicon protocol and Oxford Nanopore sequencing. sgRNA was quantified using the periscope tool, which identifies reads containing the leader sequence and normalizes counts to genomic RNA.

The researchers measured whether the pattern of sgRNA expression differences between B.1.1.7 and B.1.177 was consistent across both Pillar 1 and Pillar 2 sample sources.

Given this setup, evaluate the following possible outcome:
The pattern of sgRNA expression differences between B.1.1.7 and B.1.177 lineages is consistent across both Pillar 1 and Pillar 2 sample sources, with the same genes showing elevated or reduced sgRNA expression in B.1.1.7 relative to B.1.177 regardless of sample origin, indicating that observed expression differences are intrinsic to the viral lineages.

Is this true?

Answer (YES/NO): YES